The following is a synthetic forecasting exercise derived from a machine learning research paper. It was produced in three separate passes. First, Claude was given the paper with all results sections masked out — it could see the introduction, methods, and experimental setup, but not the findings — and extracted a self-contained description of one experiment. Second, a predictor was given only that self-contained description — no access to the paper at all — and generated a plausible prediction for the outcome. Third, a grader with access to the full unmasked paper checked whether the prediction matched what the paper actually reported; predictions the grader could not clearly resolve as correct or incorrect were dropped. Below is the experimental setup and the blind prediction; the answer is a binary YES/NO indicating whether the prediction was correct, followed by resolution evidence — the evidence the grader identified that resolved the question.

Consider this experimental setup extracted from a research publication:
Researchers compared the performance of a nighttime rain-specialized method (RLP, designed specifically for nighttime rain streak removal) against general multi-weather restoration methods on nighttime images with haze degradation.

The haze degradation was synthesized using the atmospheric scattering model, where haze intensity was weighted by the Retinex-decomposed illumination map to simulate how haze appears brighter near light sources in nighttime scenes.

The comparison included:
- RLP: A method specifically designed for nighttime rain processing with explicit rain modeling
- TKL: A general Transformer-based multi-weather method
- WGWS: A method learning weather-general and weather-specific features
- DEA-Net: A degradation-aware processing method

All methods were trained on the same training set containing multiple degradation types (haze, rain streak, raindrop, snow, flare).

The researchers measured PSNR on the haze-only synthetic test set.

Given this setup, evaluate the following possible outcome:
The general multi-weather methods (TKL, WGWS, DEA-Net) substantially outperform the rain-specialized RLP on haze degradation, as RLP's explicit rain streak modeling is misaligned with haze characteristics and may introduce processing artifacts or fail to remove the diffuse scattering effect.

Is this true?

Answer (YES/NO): YES